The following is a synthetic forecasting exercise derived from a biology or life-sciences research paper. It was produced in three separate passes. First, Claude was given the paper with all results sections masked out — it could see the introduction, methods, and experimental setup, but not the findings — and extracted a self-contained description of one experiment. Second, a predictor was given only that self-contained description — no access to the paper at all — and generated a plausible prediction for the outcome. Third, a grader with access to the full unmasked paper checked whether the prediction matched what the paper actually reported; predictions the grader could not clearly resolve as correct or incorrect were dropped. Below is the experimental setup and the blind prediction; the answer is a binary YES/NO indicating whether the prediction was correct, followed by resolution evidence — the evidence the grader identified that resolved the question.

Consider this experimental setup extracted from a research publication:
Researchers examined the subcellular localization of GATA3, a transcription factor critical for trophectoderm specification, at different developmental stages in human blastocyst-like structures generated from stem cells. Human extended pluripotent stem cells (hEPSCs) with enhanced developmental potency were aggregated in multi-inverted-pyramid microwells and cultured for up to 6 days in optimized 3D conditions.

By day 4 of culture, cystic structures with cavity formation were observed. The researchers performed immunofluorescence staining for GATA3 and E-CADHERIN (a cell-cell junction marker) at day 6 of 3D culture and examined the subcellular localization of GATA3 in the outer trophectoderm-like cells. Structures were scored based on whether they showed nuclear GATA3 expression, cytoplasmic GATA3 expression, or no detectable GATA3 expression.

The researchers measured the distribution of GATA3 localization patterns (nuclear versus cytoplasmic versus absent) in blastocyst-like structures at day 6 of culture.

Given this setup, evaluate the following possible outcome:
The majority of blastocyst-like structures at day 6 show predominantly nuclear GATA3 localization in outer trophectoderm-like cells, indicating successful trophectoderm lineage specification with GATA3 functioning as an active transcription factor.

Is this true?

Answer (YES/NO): NO